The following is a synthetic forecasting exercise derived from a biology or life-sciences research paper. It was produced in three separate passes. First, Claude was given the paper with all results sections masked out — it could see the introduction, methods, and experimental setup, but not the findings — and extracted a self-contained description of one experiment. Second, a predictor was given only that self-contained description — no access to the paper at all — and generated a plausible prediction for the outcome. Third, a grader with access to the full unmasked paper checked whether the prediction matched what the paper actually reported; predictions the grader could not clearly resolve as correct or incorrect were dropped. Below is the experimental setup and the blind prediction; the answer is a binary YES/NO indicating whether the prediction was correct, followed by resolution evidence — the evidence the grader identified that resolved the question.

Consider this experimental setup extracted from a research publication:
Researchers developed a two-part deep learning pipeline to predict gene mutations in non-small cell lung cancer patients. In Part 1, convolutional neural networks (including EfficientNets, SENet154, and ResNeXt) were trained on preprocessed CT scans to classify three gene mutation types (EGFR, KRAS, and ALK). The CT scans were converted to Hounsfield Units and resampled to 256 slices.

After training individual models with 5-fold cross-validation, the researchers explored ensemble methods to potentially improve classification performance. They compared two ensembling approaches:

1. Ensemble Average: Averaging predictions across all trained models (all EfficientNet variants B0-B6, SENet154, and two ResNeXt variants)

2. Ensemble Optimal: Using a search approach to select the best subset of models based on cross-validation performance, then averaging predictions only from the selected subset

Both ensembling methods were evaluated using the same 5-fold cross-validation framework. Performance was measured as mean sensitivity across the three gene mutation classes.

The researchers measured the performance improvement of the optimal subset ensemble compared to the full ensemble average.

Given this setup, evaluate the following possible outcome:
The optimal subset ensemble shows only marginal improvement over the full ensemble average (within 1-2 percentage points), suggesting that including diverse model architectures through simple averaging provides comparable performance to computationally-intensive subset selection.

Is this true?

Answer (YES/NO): YES